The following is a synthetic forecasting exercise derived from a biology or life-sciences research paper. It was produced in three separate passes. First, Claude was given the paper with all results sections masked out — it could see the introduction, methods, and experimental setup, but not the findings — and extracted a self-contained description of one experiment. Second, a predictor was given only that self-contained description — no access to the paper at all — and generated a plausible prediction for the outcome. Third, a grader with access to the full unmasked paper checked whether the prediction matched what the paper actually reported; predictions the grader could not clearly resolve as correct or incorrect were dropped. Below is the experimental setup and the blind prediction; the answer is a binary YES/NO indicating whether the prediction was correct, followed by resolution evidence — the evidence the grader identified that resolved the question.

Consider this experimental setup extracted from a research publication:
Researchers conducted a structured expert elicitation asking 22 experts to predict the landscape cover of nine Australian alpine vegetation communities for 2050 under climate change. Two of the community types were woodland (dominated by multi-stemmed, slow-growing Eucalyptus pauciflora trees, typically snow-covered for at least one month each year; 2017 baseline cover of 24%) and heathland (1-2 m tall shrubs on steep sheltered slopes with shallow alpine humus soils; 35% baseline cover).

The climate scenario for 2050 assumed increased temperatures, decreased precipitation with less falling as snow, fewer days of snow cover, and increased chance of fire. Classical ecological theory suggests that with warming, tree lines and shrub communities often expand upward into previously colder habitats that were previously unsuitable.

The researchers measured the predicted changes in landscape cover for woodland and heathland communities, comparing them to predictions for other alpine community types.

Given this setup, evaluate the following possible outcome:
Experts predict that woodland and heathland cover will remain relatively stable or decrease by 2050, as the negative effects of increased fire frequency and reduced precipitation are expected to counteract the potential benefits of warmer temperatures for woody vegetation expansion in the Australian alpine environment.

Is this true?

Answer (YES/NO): NO